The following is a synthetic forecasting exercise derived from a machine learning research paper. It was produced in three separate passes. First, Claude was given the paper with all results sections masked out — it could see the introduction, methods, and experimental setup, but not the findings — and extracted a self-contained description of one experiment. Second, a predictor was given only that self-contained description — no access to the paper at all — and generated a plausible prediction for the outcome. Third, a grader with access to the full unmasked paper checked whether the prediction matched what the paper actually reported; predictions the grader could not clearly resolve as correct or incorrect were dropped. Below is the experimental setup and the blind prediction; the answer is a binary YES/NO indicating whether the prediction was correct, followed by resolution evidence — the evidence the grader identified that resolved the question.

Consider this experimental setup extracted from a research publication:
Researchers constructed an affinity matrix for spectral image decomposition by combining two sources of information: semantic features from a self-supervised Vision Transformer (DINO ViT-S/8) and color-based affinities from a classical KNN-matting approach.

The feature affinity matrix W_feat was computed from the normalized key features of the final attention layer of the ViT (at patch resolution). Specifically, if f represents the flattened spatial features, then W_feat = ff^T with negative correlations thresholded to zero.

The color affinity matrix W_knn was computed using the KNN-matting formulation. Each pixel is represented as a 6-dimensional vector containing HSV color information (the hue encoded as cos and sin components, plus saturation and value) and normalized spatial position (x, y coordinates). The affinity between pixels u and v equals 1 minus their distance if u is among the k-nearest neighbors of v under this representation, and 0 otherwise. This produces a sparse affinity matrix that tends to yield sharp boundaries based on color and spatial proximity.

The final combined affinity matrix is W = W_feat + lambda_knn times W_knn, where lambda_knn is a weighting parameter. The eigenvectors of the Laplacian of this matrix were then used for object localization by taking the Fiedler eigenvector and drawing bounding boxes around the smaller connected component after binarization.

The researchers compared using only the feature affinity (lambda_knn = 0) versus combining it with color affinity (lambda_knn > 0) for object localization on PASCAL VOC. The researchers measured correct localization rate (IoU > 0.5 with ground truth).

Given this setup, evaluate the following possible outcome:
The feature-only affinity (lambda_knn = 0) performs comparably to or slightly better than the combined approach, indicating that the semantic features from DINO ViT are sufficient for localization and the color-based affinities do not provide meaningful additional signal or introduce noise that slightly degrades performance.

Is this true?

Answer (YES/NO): NO